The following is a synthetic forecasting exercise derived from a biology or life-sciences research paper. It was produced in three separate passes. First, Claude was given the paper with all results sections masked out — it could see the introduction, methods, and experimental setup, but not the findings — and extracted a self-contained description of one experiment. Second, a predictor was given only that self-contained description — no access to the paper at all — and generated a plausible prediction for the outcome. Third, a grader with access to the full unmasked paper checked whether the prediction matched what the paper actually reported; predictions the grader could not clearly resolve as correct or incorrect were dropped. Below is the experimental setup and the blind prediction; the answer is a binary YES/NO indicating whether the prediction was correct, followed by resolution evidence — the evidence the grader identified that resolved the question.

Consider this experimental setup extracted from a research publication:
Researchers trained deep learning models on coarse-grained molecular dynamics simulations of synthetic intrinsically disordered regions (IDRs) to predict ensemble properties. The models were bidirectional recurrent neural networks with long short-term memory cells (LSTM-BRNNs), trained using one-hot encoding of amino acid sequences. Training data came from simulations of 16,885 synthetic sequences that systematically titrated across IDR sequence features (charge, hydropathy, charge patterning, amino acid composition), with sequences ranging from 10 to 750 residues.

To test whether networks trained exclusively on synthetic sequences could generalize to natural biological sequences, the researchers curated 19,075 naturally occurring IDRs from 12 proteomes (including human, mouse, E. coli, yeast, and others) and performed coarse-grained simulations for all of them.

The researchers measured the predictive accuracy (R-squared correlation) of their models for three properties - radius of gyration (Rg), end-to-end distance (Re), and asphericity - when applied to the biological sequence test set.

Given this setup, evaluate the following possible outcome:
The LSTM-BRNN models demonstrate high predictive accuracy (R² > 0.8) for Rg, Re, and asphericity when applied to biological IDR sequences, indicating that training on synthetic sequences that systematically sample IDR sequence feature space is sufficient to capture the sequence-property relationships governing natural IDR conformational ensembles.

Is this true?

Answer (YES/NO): NO